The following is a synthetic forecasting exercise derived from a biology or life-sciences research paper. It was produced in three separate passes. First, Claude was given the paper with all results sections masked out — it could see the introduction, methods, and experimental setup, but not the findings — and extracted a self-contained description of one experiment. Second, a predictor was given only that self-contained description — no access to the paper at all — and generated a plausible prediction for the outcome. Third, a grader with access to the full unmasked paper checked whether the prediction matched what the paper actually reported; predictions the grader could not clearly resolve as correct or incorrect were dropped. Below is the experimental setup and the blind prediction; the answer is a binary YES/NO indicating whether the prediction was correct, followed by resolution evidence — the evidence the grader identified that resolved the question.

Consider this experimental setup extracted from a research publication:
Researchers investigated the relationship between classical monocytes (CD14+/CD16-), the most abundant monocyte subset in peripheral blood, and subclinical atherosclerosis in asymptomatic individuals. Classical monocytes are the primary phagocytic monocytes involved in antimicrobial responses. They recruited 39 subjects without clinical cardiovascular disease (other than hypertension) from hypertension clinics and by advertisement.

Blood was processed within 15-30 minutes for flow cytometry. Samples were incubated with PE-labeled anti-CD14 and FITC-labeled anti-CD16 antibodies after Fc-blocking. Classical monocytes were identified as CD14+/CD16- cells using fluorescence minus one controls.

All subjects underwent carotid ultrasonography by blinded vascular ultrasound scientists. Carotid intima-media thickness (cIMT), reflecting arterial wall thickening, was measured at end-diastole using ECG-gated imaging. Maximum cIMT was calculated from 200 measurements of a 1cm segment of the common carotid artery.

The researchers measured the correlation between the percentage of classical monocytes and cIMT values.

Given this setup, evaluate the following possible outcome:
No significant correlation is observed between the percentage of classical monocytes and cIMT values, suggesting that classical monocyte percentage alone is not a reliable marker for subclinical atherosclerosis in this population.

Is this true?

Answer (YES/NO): NO